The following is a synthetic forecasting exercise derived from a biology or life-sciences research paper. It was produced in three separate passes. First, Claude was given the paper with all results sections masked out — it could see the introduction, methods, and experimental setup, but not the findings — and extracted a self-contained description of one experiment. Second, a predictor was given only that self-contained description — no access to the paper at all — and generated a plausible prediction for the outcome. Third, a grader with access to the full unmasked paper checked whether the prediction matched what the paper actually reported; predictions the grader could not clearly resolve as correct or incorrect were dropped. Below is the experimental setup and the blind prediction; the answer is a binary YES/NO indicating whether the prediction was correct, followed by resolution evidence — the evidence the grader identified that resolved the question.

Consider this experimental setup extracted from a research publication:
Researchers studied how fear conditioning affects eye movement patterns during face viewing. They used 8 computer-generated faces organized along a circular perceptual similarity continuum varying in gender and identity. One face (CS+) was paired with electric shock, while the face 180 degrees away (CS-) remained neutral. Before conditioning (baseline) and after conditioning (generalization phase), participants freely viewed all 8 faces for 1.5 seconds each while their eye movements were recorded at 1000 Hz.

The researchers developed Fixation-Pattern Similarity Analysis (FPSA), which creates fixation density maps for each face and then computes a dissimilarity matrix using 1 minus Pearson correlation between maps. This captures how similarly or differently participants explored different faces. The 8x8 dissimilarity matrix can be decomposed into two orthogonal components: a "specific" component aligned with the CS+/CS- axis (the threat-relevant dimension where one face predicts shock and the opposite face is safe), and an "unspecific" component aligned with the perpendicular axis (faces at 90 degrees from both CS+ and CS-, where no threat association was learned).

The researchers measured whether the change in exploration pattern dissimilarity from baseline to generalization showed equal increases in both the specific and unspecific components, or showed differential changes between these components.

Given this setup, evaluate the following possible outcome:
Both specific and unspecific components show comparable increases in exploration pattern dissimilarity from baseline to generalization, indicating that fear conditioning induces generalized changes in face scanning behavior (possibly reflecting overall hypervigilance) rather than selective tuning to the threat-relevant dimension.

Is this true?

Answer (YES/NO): NO